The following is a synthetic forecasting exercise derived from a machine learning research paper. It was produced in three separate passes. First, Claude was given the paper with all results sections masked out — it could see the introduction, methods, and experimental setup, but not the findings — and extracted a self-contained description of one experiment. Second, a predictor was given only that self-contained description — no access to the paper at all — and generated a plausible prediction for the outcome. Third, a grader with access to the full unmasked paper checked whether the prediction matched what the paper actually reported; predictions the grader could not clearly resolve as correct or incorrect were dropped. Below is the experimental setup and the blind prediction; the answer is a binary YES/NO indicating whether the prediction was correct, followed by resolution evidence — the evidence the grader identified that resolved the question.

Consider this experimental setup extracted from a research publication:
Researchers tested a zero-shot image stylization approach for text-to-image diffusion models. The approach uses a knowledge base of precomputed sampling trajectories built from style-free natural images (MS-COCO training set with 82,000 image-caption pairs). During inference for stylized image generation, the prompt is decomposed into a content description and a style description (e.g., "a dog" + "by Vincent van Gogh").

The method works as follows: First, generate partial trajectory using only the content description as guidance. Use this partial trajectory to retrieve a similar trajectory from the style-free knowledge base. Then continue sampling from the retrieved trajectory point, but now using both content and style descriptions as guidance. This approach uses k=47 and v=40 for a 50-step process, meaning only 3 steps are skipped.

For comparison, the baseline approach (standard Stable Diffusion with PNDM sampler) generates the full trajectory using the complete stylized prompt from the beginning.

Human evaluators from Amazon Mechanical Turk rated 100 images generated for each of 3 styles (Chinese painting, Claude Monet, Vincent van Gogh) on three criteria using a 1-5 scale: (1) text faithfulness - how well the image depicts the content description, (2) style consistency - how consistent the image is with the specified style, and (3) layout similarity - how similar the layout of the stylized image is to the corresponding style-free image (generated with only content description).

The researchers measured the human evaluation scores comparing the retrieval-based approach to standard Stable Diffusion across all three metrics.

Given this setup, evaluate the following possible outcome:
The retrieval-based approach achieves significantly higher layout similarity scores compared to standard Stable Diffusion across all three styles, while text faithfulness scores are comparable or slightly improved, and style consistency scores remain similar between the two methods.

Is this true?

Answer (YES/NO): YES